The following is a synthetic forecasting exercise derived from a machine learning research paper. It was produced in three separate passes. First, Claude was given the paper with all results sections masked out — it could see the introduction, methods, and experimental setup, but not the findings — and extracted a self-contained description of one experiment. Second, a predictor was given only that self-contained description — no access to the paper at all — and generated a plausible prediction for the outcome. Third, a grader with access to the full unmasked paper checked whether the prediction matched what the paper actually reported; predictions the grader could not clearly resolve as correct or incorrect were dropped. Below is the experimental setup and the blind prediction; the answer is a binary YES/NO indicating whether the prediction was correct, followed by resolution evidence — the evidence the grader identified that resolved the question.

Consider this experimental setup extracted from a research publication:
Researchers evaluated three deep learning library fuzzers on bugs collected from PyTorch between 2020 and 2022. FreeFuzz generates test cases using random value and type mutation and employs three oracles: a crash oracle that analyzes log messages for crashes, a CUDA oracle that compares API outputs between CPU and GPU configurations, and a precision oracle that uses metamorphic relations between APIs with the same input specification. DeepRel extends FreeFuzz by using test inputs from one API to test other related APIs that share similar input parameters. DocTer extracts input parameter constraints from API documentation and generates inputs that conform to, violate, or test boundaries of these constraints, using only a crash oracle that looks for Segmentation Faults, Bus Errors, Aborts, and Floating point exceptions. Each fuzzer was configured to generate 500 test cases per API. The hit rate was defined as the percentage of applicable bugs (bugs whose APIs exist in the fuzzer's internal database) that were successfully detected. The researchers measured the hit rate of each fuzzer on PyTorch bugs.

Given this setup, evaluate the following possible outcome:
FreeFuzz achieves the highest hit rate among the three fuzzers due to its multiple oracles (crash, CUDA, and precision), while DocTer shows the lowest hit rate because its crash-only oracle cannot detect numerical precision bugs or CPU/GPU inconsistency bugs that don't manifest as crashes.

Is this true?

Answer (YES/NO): YES